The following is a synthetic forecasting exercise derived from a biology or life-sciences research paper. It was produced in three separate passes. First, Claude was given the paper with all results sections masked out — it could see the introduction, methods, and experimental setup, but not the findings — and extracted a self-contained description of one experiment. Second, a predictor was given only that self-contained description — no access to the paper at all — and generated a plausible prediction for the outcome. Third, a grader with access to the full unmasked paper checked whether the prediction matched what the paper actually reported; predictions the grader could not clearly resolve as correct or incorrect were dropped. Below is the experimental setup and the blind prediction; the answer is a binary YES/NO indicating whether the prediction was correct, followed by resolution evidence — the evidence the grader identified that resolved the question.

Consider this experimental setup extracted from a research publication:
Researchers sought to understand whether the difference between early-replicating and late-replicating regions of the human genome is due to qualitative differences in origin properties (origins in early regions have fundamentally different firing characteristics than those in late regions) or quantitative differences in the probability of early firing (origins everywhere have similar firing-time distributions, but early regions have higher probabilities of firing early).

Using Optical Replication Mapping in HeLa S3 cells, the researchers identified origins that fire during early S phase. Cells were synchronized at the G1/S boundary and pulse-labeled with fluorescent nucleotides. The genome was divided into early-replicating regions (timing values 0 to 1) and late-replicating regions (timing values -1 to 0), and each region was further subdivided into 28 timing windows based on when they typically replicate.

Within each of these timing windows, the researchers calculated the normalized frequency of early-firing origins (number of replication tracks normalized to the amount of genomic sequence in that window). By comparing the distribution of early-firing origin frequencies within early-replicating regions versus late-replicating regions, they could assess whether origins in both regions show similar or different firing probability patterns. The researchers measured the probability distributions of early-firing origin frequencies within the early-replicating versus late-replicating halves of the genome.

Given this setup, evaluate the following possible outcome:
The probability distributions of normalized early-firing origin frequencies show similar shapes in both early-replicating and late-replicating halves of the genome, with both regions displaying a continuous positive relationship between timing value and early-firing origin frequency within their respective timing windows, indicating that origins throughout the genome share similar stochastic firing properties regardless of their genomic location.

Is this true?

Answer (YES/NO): YES